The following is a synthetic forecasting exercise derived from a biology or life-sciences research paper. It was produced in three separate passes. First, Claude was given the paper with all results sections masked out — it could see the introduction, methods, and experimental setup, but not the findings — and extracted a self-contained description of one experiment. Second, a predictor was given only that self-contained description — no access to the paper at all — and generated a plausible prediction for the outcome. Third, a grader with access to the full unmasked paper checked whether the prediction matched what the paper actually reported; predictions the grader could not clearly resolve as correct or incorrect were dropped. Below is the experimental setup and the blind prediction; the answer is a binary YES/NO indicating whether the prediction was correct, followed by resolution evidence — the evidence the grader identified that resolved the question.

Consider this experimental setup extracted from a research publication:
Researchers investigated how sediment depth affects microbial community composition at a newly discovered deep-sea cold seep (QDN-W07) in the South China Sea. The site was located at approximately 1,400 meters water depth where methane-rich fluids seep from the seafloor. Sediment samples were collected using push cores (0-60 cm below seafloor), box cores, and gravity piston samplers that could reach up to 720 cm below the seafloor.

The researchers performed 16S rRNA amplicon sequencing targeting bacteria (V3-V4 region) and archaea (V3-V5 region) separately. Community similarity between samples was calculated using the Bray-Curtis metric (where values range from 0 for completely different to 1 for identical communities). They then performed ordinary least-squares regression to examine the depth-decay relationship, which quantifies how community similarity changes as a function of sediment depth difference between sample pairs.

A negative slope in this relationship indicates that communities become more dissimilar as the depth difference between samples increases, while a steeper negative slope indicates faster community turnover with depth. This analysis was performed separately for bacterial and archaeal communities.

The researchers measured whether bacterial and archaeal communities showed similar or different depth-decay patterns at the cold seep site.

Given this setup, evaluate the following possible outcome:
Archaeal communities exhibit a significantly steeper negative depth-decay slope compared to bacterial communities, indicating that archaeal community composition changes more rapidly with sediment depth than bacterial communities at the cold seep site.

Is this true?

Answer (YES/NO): NO